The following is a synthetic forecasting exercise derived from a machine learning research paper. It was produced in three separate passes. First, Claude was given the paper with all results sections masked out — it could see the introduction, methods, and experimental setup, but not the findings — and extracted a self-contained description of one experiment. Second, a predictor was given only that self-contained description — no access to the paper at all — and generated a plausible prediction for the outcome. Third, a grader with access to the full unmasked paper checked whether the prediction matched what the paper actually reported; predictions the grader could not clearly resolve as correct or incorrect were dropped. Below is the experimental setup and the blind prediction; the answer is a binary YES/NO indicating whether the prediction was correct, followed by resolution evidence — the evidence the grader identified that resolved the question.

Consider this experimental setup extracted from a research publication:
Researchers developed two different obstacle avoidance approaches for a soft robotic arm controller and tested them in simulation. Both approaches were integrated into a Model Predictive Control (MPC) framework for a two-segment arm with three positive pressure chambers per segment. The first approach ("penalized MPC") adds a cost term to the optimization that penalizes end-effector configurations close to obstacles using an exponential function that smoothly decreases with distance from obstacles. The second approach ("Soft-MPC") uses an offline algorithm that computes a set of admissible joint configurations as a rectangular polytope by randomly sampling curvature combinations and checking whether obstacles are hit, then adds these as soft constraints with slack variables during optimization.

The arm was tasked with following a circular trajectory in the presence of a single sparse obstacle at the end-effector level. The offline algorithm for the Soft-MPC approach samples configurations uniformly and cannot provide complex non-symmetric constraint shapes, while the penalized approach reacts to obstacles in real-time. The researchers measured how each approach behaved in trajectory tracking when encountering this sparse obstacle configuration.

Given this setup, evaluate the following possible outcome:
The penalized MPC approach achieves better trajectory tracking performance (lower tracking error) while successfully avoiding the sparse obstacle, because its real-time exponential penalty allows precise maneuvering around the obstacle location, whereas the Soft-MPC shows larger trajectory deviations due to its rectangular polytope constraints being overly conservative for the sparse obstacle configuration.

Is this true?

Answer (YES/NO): YES